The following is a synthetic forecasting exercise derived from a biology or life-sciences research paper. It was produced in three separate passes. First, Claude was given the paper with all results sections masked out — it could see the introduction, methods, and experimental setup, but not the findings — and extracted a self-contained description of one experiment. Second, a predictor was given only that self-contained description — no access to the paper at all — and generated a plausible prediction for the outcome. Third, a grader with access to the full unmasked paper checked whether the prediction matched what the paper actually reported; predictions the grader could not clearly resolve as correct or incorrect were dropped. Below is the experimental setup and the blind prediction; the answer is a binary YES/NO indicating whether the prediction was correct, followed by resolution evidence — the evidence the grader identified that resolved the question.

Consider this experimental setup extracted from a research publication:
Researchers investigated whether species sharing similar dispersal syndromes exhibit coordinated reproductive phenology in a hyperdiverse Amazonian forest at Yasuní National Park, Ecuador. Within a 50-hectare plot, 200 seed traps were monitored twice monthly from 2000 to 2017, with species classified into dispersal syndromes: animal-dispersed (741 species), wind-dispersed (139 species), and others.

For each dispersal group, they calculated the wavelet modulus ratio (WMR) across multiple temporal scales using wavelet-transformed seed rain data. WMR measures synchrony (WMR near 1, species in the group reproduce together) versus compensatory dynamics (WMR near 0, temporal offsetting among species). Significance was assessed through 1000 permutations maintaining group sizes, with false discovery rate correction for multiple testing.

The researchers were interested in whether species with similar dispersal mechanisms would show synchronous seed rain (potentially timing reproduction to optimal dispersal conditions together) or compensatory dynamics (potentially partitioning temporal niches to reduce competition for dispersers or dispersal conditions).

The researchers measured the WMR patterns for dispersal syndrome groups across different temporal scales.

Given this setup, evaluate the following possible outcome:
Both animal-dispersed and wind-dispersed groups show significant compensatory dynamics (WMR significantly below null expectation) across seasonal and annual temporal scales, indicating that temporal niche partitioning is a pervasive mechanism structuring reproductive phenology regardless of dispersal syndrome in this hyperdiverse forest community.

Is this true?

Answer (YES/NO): NO